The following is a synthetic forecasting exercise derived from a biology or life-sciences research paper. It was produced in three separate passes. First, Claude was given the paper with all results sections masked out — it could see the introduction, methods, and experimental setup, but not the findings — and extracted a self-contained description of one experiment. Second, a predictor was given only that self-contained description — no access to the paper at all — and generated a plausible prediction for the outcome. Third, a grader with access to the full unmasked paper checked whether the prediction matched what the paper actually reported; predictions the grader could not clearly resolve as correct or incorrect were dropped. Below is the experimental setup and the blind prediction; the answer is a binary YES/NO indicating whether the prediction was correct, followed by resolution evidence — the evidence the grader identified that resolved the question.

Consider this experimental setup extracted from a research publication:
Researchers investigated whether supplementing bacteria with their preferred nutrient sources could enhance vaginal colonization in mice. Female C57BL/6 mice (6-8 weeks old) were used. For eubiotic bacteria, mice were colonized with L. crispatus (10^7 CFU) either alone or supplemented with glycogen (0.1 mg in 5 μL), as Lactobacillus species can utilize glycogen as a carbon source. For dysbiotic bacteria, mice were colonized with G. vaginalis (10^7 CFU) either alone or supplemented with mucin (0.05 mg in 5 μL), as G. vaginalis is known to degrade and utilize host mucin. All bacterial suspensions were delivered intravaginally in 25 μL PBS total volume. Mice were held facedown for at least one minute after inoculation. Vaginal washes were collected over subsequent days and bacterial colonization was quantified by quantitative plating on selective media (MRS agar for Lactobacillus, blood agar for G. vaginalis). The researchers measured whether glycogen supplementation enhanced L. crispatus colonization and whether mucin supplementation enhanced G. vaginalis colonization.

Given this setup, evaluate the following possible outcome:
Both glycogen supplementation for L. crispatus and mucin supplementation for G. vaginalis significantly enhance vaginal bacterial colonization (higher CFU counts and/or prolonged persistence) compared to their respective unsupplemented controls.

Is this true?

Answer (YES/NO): NO